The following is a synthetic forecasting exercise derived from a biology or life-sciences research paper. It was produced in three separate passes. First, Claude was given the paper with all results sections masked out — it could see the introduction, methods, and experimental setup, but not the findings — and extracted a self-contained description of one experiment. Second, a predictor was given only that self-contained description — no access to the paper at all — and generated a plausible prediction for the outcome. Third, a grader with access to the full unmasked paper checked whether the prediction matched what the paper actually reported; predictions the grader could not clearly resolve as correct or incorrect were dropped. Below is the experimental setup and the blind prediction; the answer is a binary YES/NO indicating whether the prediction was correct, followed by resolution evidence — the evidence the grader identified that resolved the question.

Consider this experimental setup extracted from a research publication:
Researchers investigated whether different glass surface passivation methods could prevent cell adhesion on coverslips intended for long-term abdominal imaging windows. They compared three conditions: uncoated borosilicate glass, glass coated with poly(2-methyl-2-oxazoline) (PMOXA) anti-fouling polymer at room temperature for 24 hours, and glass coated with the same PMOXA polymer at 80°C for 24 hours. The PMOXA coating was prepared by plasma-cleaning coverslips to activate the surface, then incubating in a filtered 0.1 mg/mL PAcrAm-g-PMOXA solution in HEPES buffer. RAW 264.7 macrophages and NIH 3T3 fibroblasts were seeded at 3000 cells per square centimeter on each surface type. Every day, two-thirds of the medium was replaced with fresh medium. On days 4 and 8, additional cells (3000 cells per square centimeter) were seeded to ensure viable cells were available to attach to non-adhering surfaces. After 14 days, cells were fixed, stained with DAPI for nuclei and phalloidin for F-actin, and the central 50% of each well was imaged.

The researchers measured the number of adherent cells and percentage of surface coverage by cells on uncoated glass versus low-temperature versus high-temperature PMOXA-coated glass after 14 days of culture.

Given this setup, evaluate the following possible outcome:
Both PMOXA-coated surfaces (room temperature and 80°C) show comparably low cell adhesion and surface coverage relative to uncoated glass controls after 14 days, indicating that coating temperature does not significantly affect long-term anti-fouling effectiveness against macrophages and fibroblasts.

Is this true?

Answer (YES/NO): NO